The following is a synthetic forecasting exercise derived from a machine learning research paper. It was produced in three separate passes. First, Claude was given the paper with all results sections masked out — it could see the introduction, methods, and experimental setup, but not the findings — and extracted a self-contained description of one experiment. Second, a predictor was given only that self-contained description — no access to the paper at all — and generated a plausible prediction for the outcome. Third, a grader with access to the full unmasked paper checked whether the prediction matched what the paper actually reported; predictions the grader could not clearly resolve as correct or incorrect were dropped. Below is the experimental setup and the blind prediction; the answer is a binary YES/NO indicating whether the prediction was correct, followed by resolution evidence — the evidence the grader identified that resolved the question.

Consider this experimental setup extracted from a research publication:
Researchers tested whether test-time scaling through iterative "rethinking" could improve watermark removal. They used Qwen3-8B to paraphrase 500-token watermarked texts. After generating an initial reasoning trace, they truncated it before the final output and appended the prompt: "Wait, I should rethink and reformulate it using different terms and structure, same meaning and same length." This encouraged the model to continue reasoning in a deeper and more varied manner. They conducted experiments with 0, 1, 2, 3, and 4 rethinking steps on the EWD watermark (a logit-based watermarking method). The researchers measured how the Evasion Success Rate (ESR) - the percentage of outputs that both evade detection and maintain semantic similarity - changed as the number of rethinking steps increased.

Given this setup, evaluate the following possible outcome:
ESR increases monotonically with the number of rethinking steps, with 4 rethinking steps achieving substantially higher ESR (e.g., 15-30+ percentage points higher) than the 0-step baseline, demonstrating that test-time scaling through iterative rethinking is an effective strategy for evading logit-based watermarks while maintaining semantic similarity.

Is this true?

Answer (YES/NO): NO